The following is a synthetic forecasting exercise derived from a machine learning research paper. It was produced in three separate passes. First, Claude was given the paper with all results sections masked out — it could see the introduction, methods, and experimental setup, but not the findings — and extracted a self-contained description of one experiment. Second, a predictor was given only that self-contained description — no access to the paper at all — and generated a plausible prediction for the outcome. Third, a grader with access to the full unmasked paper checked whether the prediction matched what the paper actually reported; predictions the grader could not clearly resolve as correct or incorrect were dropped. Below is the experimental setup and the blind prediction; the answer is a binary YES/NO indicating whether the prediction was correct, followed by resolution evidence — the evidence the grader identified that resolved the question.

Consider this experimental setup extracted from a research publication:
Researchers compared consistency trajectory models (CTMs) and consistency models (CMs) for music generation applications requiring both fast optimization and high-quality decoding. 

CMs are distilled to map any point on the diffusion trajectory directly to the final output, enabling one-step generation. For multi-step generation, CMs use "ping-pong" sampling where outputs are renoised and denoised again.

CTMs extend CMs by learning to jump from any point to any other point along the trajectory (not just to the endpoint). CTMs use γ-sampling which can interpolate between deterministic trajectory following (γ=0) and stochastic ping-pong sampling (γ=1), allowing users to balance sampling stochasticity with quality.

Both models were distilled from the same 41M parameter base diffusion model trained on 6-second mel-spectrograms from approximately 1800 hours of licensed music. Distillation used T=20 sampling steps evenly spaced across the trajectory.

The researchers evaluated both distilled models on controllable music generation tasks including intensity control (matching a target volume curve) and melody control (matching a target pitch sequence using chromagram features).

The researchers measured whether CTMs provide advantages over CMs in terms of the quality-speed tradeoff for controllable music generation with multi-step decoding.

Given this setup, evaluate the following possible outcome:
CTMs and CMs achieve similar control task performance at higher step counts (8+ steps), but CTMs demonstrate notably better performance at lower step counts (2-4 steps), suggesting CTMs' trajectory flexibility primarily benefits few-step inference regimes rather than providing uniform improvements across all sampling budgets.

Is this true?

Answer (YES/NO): NO